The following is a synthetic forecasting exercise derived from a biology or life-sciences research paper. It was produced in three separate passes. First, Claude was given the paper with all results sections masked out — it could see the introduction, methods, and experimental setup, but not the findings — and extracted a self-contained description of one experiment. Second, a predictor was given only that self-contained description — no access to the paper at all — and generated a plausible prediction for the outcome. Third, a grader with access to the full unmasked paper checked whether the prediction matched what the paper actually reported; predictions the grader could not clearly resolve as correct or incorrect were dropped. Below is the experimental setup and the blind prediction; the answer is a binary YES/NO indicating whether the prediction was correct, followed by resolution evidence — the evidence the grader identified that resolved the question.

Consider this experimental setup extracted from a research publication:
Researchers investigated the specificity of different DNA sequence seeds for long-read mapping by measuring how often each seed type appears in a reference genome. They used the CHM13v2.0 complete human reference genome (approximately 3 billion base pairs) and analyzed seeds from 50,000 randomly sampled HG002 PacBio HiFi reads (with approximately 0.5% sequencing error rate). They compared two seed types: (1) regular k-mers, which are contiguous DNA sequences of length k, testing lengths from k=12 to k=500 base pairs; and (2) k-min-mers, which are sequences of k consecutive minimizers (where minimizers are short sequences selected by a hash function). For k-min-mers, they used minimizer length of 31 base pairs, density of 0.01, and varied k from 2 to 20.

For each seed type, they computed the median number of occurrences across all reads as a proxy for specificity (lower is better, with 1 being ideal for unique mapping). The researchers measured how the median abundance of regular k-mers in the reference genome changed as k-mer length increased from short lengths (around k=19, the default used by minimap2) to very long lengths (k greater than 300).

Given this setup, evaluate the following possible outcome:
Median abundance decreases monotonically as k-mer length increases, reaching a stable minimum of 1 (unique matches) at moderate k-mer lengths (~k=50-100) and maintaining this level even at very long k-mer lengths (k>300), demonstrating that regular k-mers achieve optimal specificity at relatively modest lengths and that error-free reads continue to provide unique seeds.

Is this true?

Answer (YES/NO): NO